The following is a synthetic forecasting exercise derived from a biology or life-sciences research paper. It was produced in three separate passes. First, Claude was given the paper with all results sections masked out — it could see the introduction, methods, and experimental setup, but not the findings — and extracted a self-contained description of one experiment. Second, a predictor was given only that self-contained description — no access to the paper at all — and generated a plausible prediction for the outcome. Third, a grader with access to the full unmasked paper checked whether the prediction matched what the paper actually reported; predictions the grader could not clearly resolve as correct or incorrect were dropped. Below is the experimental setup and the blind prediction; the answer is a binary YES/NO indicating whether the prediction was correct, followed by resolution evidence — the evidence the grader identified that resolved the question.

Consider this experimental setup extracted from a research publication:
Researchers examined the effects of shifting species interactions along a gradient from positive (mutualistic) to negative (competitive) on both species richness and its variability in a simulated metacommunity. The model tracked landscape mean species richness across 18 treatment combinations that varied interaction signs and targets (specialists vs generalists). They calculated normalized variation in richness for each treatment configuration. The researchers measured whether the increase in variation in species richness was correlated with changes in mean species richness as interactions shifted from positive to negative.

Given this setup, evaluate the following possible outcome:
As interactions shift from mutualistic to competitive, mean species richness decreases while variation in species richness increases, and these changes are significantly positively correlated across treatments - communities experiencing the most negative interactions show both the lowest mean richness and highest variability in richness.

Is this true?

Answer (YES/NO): NO